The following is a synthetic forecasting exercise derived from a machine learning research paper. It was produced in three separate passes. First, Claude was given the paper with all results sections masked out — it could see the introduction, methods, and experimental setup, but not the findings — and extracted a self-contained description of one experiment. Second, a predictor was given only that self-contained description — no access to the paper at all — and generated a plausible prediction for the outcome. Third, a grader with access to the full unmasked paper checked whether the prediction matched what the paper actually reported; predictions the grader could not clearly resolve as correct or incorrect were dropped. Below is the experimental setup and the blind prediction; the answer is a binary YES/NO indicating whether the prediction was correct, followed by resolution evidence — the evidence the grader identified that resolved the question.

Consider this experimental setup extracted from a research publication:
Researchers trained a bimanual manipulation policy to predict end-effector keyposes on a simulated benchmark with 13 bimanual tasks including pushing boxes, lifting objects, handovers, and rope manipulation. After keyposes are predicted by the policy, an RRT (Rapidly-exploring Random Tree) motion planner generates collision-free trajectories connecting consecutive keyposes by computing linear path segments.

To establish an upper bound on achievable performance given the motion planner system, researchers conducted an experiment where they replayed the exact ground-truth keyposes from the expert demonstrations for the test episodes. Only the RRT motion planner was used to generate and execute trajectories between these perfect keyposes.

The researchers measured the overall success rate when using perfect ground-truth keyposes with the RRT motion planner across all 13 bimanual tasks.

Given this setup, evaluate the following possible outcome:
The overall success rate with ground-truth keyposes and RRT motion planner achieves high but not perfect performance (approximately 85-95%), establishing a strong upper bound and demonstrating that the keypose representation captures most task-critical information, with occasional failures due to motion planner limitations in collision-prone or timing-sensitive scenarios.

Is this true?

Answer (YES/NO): YES